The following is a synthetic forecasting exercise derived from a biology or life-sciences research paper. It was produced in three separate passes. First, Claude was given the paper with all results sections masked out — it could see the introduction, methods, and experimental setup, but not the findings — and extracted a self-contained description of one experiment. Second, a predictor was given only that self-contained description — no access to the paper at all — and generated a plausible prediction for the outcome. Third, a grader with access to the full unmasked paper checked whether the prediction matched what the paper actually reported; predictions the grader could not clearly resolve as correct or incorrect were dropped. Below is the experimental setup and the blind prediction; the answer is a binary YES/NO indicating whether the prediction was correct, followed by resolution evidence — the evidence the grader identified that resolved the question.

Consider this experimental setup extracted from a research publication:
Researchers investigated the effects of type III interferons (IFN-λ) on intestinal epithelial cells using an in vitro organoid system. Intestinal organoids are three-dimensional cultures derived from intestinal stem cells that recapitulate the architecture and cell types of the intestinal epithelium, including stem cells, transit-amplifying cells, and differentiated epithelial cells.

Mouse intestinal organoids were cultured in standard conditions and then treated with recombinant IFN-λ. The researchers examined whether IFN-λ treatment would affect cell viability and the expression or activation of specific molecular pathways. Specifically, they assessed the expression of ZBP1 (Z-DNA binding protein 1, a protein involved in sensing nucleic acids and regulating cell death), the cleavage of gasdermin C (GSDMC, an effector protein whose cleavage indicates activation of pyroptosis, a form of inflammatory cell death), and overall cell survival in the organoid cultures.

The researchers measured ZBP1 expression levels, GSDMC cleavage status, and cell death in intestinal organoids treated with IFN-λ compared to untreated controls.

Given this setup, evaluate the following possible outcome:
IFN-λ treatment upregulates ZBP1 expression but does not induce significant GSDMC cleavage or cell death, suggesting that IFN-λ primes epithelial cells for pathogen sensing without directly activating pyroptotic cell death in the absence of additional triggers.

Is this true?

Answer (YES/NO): NO